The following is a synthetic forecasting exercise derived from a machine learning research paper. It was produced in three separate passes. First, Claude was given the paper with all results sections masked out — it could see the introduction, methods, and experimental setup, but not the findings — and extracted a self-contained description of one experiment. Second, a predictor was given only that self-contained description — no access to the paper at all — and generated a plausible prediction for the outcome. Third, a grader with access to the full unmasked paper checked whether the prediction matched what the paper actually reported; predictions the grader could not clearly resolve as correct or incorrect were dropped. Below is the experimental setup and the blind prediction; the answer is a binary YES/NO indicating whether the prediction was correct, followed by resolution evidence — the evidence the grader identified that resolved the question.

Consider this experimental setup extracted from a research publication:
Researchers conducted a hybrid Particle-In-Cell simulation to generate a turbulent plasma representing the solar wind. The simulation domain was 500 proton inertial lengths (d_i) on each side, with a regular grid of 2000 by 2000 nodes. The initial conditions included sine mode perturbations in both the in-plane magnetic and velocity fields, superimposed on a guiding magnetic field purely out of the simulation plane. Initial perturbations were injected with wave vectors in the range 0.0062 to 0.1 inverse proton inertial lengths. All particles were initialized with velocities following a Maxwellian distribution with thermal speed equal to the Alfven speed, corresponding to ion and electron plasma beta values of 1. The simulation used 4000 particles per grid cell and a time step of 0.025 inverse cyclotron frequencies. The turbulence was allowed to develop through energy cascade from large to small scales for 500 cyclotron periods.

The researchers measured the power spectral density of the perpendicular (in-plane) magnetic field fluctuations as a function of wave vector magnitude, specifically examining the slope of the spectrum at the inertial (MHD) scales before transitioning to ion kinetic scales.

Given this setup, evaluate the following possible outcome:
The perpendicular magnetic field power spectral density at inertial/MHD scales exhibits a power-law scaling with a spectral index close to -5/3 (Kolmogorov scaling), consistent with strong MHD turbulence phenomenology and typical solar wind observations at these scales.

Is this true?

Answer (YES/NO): YES